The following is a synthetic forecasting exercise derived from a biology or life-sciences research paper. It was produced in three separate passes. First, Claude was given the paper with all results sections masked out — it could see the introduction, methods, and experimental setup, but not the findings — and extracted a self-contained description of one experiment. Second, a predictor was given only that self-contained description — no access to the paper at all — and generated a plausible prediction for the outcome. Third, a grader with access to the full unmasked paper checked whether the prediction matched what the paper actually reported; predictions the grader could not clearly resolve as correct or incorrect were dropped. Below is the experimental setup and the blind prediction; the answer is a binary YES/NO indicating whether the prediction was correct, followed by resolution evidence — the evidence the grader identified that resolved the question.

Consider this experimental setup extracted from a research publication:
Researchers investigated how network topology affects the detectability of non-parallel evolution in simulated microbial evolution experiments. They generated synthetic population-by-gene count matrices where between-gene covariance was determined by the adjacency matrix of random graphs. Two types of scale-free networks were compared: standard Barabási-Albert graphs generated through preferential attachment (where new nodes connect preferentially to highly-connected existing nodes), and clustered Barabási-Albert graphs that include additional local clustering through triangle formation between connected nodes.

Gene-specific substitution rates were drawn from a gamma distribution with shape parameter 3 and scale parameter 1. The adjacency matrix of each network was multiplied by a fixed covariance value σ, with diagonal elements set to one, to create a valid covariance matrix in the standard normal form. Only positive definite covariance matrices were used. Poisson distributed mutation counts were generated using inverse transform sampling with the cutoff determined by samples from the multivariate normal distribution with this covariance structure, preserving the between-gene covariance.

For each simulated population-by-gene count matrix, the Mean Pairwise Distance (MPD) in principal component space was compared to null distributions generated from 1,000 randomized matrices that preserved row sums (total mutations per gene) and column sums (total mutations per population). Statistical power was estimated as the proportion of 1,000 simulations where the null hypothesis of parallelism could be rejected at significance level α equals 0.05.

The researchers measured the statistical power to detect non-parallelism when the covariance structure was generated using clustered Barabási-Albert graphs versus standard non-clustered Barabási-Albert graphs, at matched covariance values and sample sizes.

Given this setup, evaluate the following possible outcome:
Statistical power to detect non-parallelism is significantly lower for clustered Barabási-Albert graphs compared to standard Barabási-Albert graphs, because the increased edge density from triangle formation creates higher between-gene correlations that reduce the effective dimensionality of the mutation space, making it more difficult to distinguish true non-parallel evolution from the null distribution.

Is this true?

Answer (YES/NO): NO